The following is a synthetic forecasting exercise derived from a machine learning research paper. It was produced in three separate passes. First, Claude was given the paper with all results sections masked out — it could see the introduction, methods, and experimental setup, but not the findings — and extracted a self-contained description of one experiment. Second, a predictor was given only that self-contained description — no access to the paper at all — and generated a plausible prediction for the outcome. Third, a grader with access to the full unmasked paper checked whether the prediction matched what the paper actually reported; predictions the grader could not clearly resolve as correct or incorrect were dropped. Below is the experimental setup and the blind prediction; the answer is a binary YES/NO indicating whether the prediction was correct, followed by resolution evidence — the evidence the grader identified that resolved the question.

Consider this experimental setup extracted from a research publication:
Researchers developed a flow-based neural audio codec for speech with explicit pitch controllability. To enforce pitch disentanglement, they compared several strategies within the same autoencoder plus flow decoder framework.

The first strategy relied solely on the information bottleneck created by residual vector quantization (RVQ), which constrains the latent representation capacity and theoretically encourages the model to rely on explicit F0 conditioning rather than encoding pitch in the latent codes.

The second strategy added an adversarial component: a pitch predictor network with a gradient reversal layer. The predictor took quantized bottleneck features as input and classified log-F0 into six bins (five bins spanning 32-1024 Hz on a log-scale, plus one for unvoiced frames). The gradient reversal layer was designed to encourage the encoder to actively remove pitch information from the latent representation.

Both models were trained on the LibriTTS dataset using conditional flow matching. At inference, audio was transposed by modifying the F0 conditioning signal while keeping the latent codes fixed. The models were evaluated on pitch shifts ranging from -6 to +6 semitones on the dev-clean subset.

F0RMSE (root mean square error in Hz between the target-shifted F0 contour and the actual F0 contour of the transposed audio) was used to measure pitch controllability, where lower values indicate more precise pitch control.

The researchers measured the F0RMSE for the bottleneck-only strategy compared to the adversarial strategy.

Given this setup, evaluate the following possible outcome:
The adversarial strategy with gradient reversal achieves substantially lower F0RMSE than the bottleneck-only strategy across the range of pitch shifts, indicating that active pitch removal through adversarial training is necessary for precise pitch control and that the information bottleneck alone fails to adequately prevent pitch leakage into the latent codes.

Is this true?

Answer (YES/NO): NO